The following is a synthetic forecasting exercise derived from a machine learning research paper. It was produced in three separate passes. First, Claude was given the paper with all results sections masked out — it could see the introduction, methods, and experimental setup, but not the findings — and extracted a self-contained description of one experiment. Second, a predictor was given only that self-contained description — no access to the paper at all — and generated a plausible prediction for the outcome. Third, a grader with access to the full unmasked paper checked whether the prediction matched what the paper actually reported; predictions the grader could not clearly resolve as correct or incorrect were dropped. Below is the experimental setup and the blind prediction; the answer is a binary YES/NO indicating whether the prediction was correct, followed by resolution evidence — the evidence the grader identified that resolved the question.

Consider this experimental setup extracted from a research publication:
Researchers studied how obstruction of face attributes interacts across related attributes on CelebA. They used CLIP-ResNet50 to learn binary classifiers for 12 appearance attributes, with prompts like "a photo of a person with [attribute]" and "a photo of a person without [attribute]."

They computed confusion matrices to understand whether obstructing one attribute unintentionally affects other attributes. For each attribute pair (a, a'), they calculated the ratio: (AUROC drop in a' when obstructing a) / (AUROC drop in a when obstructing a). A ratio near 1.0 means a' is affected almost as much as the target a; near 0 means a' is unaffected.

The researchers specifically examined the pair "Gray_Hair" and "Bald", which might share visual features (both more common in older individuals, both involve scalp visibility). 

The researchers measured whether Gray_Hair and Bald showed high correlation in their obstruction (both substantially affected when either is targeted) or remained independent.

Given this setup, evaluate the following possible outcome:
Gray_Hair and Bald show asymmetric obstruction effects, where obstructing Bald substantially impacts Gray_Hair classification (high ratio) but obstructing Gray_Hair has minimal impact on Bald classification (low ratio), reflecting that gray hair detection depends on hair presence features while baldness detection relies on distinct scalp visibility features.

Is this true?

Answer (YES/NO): NO